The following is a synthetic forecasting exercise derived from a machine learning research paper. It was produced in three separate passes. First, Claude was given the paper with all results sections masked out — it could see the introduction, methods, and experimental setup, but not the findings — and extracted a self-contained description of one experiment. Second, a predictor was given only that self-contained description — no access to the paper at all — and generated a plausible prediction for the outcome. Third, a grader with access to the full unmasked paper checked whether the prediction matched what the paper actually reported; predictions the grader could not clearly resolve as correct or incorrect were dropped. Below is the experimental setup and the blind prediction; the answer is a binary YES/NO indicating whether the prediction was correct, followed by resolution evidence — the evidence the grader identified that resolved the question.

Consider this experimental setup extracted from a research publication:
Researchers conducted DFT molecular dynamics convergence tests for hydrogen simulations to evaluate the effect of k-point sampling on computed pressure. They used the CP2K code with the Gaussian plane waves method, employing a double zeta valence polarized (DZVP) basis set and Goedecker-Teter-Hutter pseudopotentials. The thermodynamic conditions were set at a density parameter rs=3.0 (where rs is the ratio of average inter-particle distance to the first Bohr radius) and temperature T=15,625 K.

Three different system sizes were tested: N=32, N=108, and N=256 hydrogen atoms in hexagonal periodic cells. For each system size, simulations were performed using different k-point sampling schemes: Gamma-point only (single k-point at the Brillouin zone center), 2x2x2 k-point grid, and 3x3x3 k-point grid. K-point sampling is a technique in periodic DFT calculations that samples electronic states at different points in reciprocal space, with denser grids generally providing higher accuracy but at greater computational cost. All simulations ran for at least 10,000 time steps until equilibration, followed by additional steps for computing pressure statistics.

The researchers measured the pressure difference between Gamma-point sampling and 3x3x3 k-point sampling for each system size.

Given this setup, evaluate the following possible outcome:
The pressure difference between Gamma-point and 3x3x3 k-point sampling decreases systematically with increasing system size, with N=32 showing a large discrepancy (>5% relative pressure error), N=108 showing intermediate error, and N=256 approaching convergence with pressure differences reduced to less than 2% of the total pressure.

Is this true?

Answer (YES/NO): NO